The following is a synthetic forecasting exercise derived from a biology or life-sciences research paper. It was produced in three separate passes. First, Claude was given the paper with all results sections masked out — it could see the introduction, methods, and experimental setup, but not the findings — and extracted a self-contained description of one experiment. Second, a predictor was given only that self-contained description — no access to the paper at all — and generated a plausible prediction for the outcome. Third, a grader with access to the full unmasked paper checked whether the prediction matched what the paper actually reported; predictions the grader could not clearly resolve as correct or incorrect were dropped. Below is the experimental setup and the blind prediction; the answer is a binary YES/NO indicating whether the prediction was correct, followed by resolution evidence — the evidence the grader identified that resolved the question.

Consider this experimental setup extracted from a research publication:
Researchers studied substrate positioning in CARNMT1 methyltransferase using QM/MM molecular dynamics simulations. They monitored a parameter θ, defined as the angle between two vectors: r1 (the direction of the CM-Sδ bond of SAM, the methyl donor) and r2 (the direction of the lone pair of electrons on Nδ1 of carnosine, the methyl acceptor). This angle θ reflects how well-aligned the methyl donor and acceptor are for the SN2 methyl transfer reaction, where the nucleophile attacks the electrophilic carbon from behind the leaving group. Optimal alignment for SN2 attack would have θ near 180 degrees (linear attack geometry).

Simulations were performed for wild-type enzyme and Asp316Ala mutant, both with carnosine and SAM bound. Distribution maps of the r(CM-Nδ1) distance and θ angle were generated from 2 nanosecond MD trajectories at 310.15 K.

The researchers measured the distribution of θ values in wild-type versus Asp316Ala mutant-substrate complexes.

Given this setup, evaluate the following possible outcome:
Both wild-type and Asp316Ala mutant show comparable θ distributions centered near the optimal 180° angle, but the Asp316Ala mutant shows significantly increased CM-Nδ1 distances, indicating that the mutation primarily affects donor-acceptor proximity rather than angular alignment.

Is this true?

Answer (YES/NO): NO